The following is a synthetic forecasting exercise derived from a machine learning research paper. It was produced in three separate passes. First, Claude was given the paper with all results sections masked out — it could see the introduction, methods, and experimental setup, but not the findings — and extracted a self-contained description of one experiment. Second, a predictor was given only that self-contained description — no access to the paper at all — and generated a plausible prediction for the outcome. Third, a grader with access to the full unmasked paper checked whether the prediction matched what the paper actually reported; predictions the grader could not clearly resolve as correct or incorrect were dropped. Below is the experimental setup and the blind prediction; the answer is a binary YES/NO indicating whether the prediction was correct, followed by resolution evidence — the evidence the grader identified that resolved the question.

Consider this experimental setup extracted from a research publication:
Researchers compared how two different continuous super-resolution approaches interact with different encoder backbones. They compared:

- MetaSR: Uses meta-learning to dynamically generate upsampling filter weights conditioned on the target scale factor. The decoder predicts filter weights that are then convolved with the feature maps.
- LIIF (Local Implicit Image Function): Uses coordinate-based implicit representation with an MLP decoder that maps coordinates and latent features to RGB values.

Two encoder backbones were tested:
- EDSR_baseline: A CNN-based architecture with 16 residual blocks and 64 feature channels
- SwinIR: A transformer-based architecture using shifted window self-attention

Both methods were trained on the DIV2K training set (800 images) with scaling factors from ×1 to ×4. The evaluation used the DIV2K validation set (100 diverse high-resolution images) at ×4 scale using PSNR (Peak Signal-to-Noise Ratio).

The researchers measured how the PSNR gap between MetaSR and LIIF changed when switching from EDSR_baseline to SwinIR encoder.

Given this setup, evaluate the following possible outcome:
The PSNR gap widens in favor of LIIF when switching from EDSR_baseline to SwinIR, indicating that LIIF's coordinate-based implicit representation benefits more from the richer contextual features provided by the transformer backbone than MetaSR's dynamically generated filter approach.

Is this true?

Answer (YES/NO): YES